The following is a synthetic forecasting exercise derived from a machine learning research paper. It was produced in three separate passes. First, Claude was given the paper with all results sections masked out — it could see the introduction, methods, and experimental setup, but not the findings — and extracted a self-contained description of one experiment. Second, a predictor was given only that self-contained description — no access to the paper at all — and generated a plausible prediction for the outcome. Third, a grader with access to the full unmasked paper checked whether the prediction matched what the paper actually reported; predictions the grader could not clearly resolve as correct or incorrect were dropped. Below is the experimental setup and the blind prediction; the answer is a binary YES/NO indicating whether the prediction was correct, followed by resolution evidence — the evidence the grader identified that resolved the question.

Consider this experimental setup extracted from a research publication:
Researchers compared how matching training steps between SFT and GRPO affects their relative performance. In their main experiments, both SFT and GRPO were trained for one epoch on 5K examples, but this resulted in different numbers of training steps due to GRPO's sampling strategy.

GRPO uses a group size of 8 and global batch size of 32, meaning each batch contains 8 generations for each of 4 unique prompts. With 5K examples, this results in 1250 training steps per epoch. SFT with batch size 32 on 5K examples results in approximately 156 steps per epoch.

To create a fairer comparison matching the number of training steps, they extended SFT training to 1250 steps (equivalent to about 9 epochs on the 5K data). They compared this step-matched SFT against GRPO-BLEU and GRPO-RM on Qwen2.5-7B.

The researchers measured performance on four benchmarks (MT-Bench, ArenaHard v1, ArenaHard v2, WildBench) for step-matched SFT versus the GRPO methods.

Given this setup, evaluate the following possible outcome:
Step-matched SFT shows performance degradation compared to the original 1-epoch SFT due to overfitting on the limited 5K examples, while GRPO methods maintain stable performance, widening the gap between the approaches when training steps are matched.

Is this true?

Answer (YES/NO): NO